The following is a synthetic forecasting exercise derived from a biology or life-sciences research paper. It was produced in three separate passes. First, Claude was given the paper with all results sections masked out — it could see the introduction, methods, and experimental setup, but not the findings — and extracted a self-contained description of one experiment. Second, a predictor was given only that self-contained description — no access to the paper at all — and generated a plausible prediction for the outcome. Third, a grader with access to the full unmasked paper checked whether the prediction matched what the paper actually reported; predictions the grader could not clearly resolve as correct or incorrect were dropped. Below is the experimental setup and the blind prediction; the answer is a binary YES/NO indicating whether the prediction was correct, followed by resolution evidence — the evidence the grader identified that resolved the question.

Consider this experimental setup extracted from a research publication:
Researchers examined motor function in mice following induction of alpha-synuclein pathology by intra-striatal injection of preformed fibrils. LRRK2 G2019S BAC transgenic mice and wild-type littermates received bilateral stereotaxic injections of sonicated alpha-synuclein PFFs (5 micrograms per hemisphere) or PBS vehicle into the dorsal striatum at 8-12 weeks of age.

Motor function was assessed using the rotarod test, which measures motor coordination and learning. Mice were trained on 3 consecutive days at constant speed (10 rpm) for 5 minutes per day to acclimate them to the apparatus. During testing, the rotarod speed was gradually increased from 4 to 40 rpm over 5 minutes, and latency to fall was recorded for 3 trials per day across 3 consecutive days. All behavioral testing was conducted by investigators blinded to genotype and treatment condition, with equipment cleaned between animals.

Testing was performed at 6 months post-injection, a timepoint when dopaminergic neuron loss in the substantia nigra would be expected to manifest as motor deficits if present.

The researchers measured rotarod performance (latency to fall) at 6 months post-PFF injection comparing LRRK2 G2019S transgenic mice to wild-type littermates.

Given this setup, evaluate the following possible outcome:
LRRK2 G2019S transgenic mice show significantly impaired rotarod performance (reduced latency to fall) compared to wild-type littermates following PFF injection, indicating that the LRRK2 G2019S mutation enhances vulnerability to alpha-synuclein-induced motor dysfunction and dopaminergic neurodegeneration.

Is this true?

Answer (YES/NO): YES